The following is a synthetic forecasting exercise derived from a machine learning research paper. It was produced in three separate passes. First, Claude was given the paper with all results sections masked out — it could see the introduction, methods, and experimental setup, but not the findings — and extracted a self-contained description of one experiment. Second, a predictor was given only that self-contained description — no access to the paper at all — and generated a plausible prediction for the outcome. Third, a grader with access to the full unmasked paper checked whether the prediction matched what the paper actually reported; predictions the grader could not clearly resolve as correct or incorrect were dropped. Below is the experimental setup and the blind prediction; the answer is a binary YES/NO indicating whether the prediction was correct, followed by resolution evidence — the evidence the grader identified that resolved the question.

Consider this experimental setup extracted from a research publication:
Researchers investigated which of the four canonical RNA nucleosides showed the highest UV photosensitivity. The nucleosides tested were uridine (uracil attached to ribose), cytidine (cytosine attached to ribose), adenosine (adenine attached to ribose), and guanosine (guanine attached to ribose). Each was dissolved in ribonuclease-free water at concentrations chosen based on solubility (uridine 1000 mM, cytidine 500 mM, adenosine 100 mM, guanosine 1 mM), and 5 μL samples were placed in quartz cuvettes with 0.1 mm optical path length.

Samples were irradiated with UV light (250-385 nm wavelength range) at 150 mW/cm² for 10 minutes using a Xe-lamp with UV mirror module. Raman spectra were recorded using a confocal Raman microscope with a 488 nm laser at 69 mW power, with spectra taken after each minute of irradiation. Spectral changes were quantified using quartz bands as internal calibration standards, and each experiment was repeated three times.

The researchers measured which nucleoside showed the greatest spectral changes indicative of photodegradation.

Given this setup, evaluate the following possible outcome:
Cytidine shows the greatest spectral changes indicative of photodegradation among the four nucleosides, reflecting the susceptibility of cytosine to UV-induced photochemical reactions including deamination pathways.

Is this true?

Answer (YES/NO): NO